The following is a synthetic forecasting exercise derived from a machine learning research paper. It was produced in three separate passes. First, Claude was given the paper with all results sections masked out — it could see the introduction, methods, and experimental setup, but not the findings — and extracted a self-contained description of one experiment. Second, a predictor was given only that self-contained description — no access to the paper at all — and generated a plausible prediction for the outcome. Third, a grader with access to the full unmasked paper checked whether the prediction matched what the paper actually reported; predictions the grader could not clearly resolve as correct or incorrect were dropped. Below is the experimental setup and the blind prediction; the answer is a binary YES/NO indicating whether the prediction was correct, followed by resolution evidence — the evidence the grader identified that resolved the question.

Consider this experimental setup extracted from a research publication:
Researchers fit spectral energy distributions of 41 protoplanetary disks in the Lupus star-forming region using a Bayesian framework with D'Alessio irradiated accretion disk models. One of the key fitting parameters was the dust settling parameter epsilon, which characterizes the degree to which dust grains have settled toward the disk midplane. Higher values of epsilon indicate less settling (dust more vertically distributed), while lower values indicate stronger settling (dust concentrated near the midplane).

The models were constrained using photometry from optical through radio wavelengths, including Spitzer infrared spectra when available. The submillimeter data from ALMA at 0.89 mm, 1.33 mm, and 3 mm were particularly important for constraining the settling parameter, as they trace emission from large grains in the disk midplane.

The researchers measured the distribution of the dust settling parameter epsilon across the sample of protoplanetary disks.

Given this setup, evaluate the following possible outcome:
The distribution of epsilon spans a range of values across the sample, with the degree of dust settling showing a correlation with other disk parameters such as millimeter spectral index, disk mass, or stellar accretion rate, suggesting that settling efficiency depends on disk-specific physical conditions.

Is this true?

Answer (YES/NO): NO